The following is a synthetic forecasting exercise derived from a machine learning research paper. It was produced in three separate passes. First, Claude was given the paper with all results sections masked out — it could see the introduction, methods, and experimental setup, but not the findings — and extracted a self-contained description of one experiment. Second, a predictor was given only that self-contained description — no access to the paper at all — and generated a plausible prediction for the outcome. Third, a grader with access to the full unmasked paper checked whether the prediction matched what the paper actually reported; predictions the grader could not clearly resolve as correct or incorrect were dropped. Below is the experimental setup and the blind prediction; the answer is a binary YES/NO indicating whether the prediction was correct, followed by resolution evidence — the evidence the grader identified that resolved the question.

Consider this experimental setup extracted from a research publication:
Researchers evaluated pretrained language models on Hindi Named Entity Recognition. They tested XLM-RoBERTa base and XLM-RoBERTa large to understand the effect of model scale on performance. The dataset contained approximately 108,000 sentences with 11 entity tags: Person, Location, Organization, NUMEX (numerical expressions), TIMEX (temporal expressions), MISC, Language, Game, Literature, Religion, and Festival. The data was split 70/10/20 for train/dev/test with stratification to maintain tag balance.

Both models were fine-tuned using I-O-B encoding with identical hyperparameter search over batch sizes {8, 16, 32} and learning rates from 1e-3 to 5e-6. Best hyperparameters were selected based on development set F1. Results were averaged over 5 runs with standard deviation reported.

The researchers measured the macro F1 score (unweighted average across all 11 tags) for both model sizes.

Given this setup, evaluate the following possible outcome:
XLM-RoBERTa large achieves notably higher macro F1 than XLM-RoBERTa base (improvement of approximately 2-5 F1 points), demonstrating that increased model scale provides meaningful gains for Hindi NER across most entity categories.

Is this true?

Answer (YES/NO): NO